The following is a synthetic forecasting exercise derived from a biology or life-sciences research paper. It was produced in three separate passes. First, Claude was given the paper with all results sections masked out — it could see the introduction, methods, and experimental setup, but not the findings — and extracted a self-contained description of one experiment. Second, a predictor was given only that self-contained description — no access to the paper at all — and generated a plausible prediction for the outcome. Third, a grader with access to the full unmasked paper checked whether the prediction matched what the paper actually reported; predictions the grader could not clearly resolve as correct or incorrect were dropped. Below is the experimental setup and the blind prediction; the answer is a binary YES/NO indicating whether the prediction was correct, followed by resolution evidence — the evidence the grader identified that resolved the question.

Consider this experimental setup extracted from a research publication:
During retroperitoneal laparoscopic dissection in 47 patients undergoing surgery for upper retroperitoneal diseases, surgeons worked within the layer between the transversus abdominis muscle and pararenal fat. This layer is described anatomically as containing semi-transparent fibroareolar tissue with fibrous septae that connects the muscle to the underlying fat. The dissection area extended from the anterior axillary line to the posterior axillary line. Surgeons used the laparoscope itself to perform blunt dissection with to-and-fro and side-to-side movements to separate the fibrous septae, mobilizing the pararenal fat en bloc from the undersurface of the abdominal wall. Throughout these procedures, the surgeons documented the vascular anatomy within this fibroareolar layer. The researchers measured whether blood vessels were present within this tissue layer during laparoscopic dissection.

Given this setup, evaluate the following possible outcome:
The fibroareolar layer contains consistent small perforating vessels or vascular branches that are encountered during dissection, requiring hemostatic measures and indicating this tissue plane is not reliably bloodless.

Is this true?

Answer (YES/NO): NO